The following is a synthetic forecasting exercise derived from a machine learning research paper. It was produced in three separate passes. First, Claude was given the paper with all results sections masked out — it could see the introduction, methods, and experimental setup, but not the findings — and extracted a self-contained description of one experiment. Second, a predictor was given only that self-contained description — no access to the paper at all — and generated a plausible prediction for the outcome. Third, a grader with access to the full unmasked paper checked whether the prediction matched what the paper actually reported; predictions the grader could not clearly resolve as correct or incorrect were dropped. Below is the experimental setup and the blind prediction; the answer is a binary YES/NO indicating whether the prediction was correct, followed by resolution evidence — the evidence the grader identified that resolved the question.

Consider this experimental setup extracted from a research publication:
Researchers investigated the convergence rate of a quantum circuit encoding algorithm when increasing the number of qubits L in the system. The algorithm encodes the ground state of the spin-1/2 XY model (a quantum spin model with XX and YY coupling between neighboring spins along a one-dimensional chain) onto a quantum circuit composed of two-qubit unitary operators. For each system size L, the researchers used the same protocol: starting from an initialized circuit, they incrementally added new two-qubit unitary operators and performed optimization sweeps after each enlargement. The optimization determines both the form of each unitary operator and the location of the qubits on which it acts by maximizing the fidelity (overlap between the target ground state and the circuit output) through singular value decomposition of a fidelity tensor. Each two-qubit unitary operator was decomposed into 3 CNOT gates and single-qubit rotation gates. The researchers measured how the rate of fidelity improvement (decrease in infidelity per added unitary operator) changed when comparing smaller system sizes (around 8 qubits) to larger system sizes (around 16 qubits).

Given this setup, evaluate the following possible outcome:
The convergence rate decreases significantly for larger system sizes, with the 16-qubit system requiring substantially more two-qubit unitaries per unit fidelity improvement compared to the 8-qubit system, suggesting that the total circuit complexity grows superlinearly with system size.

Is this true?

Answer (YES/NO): YES